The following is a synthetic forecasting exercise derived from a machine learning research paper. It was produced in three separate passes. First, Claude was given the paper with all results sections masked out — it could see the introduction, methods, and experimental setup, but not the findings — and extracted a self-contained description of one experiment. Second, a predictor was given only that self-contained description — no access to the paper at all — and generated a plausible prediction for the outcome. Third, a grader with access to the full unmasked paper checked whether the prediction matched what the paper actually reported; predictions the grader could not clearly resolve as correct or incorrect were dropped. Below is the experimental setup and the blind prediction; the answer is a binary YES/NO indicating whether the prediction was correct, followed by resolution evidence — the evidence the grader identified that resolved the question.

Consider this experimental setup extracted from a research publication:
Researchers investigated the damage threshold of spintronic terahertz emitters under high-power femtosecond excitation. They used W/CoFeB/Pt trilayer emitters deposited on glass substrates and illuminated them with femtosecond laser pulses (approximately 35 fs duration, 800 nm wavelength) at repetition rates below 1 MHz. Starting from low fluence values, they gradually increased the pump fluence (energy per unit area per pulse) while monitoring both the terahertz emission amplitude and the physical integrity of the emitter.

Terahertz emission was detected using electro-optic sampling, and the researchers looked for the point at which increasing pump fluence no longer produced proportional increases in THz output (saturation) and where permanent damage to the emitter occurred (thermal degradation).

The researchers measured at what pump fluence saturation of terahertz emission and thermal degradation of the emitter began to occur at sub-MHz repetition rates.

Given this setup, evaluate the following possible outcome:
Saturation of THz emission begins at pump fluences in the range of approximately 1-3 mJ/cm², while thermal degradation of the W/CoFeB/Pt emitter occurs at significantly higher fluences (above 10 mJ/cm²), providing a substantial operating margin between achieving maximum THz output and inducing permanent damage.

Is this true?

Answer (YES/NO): NO